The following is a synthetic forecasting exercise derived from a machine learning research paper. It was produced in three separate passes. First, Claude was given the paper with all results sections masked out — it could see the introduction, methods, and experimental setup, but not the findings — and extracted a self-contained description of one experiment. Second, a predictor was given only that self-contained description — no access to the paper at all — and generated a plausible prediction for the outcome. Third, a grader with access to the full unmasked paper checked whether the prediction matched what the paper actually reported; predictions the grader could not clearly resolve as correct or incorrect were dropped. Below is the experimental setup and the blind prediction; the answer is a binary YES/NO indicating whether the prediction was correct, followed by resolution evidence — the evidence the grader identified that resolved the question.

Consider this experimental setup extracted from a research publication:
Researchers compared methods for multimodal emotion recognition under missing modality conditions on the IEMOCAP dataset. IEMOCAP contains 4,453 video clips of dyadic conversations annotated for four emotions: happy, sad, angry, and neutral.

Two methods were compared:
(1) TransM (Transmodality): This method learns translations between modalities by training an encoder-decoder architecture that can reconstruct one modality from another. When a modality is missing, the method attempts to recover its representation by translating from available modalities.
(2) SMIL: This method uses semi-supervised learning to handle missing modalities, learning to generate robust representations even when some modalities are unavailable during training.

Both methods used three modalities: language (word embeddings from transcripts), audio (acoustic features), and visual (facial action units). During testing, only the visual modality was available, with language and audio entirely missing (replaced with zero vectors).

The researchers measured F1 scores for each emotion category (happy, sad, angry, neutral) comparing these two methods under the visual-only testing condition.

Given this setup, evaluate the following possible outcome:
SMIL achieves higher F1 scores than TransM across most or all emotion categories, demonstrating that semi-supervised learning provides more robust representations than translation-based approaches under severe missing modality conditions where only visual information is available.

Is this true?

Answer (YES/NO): YES